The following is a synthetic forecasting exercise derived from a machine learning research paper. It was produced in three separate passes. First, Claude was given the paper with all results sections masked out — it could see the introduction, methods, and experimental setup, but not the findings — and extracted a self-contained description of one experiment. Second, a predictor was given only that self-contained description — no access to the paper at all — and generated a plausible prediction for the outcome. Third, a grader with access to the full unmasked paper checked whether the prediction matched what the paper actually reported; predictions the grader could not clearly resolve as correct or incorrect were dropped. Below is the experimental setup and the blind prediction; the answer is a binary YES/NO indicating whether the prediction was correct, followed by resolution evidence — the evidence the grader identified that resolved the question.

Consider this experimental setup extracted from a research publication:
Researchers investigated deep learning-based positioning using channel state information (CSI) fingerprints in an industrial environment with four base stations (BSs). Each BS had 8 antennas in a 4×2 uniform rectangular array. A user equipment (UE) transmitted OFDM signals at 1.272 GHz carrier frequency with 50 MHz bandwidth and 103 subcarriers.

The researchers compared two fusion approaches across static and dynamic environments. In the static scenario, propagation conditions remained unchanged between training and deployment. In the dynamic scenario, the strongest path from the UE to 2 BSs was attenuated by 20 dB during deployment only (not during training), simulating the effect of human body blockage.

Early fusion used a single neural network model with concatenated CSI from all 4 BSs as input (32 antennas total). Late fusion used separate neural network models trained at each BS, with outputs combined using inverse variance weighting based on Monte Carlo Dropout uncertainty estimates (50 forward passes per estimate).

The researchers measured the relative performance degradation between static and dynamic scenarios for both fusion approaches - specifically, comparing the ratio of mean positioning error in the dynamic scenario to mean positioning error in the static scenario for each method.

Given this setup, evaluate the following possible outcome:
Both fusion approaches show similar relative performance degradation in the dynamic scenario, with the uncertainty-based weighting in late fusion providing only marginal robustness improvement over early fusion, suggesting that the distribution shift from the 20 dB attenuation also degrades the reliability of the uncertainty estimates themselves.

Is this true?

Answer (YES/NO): NO